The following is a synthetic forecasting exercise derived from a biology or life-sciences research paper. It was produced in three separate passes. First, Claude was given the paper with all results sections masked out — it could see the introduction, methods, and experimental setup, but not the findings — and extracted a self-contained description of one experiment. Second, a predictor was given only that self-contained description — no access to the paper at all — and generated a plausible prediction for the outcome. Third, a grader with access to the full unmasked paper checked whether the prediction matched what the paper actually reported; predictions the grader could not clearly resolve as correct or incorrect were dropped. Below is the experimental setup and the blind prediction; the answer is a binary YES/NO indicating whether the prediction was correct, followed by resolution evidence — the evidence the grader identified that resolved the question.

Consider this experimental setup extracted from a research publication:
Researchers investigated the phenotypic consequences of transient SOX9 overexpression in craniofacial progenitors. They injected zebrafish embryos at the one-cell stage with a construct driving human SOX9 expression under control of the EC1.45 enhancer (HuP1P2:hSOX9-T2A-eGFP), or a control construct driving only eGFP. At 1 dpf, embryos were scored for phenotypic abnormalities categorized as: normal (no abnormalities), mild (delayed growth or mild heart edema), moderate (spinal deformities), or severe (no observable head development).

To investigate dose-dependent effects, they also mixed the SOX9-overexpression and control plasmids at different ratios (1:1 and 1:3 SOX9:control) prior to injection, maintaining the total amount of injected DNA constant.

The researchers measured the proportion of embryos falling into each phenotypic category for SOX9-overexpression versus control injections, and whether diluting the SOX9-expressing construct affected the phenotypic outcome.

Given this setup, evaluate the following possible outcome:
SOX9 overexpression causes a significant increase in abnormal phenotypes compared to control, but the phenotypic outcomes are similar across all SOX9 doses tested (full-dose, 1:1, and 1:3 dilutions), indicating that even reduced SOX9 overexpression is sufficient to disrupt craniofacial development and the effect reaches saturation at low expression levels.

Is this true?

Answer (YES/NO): NO